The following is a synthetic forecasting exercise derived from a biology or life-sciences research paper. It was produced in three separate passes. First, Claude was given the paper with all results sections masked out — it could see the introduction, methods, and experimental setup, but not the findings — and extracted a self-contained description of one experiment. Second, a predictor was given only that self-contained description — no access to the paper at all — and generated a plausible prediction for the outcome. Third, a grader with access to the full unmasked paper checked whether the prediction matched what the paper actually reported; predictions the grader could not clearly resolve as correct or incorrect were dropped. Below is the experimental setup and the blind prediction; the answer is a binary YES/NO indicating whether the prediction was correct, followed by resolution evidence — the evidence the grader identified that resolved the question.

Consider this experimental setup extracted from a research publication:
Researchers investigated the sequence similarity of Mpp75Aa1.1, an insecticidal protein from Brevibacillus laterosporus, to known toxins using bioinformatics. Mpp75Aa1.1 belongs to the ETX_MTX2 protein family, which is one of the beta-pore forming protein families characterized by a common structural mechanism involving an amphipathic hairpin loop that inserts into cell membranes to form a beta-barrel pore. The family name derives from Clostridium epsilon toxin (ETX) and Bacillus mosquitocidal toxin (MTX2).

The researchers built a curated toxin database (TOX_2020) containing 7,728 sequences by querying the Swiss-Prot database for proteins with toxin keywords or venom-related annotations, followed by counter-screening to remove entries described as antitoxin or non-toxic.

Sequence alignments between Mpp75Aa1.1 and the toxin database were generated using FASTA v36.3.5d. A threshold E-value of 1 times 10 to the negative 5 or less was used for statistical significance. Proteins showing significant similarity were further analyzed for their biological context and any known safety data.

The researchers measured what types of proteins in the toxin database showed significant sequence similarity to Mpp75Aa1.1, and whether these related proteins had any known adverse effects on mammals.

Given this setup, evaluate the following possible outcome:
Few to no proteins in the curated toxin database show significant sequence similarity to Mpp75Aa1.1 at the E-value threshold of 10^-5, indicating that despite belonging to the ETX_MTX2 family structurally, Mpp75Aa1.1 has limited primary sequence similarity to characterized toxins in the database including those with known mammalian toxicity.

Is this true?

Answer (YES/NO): NO